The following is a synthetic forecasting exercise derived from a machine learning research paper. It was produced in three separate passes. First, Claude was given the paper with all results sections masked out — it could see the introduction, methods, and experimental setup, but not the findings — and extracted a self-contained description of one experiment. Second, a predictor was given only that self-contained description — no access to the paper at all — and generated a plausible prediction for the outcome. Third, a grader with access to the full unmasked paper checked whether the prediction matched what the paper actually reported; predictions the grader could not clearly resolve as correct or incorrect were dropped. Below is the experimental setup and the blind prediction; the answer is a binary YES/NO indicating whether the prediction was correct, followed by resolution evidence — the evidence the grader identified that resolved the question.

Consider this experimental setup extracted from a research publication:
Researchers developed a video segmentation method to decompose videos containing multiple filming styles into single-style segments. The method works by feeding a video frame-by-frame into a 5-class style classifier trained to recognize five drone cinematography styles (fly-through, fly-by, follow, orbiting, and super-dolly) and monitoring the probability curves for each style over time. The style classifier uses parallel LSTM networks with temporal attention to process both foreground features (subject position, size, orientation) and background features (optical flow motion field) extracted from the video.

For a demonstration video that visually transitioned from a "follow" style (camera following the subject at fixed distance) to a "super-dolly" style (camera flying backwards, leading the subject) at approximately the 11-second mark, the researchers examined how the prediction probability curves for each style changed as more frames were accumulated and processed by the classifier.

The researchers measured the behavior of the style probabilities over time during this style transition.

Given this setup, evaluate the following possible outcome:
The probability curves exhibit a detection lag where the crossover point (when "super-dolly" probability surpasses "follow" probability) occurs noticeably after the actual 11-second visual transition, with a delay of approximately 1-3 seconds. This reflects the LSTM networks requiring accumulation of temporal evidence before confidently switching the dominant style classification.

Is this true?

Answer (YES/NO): NO